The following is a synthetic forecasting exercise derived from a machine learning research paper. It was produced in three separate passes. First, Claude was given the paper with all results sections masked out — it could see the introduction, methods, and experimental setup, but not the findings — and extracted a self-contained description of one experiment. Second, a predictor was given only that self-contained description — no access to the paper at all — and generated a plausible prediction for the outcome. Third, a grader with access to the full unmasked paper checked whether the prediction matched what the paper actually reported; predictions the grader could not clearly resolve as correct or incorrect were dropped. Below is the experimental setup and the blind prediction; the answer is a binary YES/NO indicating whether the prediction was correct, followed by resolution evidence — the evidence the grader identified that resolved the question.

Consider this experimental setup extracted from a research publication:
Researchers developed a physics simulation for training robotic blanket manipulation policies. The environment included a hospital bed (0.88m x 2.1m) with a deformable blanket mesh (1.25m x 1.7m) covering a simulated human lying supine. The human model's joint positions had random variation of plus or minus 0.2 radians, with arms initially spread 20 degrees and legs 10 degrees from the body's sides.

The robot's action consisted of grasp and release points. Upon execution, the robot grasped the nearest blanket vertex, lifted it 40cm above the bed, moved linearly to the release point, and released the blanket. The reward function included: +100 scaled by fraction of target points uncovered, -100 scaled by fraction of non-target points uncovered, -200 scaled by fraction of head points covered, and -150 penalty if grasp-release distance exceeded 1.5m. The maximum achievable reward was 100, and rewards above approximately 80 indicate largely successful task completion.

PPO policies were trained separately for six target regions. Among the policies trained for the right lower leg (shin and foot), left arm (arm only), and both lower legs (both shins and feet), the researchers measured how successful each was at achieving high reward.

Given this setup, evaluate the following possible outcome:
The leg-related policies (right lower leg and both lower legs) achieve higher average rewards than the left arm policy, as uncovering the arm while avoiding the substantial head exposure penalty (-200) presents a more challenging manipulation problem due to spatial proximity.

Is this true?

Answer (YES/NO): NO